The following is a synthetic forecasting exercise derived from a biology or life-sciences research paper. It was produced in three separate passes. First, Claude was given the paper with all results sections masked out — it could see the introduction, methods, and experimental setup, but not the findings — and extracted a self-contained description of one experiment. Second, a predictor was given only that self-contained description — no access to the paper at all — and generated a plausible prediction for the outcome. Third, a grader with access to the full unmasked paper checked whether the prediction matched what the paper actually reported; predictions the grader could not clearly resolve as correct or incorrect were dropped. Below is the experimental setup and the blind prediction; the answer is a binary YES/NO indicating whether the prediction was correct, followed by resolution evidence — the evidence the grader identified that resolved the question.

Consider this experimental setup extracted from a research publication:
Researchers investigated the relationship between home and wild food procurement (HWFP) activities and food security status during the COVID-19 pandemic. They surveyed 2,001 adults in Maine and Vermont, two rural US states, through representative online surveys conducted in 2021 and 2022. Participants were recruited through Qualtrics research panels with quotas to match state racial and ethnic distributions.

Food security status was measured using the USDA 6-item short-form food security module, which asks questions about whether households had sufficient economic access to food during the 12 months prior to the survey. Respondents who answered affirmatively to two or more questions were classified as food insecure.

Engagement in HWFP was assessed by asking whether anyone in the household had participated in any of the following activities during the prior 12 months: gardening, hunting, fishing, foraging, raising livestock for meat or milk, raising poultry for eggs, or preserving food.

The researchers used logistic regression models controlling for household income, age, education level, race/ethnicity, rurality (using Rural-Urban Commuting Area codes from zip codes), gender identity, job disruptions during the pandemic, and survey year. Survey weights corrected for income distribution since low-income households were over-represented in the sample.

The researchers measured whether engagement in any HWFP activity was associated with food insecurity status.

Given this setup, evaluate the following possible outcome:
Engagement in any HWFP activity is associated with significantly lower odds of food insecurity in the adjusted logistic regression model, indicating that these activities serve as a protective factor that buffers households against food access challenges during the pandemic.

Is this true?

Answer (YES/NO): NO